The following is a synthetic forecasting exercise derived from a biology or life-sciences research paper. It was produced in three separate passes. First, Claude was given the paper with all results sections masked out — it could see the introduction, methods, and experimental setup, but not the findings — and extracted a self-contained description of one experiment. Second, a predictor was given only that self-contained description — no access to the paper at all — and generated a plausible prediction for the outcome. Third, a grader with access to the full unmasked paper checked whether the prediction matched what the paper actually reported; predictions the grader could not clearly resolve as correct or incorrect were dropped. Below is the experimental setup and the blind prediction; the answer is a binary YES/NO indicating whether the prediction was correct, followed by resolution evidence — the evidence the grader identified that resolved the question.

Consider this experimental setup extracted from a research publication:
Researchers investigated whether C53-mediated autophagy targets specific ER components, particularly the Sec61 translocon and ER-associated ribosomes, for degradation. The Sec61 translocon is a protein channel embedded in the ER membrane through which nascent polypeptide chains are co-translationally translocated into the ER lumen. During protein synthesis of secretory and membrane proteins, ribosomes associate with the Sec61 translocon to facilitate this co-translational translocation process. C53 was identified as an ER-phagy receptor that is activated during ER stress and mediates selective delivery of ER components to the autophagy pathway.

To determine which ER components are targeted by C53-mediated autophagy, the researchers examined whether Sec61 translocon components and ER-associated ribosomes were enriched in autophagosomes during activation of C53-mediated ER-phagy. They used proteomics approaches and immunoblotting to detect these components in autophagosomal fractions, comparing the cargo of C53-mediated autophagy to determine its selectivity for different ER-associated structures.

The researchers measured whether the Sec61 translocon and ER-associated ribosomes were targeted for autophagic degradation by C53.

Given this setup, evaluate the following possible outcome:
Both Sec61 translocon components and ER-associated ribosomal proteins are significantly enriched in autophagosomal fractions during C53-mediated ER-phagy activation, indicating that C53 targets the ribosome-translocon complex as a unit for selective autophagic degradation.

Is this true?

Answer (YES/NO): NO